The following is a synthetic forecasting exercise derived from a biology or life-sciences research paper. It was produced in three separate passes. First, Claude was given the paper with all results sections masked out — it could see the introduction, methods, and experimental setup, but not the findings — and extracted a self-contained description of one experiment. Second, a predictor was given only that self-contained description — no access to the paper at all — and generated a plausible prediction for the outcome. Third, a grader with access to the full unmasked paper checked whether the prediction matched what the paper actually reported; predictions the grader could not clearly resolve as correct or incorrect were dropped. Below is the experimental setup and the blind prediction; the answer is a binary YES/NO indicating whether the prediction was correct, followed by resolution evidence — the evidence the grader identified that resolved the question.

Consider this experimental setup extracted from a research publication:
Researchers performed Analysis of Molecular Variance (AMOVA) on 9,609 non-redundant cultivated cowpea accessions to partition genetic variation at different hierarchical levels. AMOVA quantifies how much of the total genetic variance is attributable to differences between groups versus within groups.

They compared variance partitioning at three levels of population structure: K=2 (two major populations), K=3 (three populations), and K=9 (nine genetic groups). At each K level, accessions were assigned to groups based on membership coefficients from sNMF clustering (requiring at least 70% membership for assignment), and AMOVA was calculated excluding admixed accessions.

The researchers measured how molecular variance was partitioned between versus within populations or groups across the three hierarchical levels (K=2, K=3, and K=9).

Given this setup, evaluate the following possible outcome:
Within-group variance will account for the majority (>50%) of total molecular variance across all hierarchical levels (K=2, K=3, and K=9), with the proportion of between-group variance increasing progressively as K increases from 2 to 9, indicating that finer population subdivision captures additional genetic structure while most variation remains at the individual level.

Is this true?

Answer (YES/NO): NO